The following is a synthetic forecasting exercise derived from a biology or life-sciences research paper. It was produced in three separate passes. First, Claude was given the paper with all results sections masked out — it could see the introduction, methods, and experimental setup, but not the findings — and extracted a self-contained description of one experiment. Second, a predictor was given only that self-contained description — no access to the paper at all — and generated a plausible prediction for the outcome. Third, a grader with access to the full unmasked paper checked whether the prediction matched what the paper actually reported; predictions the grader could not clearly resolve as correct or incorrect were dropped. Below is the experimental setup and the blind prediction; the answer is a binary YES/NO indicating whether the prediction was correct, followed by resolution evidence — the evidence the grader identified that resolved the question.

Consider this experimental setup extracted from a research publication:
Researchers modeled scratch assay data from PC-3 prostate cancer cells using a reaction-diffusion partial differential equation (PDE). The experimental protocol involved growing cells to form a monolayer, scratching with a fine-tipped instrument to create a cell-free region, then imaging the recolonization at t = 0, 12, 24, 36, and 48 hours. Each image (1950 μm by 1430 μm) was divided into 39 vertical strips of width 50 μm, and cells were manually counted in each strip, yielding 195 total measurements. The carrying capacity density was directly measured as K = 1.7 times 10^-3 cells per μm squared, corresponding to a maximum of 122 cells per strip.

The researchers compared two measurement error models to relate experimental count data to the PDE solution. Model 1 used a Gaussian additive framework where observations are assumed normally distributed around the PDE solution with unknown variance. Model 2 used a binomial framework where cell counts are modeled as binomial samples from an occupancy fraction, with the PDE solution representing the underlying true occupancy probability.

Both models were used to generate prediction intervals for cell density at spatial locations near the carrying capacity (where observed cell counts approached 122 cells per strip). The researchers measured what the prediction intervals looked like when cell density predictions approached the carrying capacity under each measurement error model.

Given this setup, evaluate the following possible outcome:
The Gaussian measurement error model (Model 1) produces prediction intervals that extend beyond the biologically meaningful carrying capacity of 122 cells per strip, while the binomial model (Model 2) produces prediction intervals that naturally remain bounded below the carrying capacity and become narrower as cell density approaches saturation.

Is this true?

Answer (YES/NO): NO